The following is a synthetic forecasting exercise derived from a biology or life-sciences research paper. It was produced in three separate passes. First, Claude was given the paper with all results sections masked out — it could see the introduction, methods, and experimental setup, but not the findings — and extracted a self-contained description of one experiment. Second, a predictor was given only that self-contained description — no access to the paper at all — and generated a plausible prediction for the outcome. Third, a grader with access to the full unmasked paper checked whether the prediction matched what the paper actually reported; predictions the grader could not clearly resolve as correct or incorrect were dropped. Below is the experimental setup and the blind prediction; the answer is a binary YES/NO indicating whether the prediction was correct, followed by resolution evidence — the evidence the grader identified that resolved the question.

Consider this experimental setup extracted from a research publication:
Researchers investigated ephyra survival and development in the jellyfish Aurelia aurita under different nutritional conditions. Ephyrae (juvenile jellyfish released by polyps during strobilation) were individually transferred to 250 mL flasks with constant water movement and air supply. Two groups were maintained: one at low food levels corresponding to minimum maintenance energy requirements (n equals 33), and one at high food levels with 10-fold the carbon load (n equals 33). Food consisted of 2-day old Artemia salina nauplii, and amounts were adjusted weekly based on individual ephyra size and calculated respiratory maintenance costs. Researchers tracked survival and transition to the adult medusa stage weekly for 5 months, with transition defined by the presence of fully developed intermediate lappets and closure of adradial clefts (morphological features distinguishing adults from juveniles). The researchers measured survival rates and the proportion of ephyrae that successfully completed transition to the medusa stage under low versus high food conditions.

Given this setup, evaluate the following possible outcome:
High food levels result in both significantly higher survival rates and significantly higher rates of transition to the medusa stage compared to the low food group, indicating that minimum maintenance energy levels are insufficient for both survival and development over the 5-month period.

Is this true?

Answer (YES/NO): YES